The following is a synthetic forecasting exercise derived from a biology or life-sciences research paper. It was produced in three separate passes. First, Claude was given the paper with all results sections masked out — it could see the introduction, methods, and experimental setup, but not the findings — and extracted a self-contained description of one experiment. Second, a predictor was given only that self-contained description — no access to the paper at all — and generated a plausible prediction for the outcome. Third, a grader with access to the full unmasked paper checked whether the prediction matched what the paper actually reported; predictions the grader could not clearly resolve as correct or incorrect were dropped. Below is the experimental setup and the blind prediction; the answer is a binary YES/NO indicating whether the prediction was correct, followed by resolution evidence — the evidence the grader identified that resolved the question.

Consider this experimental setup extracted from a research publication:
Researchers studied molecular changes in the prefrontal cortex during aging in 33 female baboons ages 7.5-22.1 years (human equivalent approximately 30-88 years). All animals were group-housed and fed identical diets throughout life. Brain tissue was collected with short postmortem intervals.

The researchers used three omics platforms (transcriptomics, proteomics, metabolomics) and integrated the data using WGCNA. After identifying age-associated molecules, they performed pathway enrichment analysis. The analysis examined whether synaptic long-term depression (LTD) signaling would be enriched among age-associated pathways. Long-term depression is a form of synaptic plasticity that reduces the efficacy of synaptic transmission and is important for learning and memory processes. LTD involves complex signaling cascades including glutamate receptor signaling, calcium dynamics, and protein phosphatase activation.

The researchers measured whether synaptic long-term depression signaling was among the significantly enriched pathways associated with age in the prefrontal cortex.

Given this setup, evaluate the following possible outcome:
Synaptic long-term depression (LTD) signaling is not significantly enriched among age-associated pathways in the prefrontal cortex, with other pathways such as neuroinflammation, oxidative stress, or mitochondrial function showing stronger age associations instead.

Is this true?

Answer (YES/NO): NO